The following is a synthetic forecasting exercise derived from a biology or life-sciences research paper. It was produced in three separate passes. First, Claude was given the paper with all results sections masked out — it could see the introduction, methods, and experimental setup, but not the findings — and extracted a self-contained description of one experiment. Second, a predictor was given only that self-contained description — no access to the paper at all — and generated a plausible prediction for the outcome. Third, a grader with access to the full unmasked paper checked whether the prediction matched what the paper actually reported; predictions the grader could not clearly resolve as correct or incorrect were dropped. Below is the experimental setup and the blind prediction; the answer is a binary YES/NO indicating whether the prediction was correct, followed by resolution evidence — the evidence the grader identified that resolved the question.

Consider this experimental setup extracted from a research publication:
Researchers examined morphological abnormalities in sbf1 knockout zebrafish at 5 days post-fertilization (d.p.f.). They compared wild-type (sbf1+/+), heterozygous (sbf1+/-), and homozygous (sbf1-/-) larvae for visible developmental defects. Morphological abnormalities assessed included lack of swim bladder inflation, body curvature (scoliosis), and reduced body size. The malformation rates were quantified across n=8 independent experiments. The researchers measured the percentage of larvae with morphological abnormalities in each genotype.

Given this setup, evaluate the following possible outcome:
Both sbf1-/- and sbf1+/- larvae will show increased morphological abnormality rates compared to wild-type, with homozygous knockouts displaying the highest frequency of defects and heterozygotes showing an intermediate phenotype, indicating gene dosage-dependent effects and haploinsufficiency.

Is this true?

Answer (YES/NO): NO